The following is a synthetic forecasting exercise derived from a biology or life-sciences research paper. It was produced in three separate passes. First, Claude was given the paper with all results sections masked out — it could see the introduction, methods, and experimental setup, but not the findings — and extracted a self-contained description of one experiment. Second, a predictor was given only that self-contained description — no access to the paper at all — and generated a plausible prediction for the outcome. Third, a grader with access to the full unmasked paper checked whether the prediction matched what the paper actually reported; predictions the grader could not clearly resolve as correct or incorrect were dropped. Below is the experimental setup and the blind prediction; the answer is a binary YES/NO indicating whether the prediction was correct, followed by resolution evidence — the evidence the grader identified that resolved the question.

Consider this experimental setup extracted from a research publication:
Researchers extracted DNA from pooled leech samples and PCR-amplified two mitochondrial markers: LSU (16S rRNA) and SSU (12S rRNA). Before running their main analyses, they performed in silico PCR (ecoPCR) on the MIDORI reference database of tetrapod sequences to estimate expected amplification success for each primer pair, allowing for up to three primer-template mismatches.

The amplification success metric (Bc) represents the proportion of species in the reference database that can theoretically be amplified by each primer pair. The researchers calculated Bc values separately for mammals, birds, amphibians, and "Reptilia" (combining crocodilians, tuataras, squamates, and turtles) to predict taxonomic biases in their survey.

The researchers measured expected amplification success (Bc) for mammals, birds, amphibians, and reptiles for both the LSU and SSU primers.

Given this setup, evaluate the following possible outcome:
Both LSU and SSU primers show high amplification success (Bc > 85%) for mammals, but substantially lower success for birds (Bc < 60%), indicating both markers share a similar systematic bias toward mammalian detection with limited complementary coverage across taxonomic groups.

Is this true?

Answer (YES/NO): NO